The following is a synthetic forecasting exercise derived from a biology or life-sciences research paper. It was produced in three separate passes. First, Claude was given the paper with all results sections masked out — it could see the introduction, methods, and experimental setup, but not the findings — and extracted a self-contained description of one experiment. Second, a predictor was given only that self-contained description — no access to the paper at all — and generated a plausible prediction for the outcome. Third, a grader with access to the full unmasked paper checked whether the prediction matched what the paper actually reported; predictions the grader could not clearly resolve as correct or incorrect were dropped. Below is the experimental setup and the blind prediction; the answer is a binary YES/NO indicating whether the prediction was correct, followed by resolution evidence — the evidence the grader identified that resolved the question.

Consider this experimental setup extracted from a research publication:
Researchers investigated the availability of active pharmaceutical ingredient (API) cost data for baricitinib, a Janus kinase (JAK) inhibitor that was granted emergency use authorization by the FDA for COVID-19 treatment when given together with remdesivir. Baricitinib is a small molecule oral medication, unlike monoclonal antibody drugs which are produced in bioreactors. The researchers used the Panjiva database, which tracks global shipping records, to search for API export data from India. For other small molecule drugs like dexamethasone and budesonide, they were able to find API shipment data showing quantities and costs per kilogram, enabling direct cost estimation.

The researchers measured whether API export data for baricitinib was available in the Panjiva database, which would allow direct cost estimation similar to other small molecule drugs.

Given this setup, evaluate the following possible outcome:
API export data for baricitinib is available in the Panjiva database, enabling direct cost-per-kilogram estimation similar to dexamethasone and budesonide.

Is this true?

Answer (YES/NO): NO